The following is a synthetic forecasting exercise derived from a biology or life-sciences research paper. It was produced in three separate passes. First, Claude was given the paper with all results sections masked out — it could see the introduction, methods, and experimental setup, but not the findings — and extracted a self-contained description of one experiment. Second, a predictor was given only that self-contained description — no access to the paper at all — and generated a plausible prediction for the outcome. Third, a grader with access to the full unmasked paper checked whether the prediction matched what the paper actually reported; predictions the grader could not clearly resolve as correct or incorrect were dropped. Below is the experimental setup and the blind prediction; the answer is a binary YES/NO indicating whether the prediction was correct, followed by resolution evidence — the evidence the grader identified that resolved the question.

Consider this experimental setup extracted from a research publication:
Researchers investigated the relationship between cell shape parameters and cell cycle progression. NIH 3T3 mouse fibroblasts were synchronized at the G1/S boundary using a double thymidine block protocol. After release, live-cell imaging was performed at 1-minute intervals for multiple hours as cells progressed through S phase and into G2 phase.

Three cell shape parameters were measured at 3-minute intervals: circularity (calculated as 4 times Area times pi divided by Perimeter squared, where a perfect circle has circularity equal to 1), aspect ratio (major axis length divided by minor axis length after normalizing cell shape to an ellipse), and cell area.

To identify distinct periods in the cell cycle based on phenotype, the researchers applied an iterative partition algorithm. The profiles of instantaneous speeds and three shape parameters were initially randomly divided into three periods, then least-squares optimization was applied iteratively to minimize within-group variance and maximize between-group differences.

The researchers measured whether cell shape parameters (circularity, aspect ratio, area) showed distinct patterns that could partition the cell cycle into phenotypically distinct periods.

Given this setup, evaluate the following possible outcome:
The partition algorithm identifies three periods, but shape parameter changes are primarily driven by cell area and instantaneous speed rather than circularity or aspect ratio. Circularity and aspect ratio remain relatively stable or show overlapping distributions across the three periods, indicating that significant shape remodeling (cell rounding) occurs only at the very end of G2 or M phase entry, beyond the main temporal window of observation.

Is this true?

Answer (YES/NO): NO